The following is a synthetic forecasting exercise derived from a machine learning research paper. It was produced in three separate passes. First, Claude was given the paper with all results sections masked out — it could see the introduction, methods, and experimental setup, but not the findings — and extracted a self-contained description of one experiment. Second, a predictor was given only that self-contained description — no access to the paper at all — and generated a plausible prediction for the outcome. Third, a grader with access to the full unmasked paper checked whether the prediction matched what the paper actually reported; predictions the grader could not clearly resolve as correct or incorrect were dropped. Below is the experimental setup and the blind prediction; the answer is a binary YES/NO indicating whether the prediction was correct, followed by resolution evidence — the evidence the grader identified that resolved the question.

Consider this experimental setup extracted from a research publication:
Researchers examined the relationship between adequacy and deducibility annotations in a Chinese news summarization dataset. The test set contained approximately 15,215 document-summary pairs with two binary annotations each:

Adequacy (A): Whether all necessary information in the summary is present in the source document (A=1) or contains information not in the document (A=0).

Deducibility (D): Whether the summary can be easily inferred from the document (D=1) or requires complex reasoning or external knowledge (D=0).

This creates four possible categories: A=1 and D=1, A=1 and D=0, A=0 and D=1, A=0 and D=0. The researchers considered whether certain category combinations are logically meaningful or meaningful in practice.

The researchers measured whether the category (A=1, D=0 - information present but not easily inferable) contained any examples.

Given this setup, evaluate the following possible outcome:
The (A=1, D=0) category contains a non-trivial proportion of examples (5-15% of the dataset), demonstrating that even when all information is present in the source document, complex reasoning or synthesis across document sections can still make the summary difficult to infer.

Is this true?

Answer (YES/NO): NO